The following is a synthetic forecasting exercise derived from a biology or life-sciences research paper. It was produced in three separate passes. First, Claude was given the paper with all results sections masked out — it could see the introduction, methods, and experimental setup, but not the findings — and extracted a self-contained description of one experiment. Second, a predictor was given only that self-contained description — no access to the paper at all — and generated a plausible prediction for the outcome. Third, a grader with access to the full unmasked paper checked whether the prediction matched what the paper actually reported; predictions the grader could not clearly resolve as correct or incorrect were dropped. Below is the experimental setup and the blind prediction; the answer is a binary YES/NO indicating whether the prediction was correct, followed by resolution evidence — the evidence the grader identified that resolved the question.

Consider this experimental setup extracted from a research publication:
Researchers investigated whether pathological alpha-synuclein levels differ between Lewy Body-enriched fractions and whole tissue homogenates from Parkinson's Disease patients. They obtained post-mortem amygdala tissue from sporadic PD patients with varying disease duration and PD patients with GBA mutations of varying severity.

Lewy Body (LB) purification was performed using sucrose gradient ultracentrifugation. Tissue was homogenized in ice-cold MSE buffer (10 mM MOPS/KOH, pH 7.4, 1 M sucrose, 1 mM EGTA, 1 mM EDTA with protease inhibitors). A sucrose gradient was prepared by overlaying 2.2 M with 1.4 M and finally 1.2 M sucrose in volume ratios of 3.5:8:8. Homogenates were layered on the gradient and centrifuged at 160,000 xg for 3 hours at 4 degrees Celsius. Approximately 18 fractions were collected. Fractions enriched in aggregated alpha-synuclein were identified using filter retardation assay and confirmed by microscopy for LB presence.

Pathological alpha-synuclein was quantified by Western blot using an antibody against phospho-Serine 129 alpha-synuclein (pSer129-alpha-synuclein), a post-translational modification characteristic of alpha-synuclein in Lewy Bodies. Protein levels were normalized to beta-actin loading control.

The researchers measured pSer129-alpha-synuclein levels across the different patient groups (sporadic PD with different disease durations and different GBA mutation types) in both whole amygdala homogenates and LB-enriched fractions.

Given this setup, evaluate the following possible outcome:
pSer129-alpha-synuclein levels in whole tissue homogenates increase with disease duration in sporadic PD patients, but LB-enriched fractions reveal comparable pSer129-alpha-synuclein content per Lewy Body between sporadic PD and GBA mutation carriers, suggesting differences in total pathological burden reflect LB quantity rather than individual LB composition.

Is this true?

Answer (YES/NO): NO